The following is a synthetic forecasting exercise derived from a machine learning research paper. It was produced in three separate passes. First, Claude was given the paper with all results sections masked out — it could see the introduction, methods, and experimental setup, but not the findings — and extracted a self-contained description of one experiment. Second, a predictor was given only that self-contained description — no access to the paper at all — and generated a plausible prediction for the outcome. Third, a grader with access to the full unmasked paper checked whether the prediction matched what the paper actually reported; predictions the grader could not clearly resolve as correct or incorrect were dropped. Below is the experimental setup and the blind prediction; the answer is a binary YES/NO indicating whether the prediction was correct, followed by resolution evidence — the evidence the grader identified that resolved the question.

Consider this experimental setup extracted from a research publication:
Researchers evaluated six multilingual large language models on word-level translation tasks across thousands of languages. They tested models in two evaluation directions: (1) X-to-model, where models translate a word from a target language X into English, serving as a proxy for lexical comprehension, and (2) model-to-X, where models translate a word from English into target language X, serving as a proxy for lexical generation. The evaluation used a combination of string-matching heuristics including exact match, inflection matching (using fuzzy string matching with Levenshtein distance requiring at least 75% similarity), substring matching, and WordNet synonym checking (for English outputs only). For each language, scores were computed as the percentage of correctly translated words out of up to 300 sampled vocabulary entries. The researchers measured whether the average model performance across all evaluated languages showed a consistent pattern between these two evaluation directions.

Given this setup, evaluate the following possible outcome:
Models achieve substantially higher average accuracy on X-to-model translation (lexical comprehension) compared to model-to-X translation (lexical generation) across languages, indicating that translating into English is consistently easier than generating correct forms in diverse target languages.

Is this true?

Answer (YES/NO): YES